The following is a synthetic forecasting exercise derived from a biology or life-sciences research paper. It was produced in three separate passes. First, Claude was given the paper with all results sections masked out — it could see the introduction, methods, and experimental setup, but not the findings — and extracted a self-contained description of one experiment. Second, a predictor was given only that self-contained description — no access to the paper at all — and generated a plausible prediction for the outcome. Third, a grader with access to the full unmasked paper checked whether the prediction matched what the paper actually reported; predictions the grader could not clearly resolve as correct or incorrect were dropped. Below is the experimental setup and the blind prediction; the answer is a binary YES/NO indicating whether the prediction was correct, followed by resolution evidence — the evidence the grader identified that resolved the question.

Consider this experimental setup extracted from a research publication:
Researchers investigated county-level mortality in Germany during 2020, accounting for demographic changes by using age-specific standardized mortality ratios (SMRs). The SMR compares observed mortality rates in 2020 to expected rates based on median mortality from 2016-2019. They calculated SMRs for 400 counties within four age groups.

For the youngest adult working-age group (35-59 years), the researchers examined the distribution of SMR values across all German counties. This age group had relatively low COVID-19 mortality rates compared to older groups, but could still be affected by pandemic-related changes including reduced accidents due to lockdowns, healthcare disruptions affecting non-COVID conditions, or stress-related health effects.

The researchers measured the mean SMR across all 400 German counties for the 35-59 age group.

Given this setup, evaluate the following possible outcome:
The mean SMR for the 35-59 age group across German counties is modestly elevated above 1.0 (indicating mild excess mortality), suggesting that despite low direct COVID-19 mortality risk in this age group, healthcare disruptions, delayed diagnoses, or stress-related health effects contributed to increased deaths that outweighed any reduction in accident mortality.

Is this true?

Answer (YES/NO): NO